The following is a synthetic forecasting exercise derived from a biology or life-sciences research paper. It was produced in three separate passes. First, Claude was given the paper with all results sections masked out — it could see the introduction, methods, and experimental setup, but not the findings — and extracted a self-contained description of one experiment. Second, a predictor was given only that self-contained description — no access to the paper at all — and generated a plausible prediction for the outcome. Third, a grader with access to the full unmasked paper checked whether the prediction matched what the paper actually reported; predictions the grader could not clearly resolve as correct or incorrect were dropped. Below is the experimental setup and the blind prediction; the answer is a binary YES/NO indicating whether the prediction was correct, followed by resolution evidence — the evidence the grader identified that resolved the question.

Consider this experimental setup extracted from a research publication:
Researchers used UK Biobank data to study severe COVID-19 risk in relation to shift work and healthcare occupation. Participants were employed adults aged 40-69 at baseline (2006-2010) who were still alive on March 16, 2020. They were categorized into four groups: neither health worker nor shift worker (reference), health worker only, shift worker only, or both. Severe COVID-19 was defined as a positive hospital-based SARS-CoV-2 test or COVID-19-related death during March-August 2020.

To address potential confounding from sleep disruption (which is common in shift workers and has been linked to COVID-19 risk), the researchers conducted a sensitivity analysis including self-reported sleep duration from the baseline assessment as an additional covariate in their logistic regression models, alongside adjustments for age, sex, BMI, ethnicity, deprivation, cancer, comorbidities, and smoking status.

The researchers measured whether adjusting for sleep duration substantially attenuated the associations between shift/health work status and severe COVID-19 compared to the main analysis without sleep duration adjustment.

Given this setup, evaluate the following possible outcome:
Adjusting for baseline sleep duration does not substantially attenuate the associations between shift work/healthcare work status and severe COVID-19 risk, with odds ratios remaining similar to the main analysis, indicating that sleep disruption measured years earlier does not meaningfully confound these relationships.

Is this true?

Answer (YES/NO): YES